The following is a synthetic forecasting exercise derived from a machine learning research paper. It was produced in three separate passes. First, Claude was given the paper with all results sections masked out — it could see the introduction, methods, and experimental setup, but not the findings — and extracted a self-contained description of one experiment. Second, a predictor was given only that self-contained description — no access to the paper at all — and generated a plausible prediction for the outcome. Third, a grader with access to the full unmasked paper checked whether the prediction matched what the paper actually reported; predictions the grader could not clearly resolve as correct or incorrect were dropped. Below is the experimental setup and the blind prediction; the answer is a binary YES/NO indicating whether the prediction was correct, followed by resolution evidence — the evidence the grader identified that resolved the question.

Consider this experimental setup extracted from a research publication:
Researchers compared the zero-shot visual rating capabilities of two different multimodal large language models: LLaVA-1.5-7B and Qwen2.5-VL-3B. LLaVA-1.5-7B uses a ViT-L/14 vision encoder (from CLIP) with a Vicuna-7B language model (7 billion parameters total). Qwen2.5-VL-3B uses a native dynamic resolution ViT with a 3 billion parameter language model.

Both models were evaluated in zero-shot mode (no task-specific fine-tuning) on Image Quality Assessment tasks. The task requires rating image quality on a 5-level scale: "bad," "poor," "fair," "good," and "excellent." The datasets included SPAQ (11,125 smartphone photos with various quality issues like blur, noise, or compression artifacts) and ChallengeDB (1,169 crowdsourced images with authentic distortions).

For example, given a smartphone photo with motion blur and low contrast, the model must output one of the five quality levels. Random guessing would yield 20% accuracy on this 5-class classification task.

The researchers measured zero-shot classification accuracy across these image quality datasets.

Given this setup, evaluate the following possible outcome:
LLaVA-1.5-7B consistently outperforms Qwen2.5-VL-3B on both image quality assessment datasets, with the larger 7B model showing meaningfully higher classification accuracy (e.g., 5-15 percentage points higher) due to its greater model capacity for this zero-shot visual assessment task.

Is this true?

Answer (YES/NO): NO